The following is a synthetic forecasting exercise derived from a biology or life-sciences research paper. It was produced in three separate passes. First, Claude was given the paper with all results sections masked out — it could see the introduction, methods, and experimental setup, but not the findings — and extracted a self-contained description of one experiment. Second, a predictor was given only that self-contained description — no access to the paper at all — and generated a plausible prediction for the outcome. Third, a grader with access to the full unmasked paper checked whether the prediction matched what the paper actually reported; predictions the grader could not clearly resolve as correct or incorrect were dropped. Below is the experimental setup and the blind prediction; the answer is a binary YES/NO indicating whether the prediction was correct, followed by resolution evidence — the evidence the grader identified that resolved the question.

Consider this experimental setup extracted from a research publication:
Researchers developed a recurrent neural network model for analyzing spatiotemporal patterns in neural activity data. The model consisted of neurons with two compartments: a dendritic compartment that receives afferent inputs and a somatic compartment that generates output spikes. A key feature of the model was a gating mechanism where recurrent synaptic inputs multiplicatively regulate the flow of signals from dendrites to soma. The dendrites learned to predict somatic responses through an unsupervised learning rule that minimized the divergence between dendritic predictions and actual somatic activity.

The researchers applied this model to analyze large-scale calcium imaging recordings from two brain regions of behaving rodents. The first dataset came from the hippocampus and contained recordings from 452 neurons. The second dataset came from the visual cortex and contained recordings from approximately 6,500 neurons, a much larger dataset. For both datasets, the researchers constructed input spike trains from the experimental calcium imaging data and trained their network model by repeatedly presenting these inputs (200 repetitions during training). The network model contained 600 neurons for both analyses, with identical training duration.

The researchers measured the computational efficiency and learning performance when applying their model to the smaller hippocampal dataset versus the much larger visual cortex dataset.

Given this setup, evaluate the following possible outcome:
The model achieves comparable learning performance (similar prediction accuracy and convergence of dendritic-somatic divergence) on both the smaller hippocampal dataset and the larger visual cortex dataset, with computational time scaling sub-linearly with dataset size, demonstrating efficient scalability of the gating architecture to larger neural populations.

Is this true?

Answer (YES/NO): YES